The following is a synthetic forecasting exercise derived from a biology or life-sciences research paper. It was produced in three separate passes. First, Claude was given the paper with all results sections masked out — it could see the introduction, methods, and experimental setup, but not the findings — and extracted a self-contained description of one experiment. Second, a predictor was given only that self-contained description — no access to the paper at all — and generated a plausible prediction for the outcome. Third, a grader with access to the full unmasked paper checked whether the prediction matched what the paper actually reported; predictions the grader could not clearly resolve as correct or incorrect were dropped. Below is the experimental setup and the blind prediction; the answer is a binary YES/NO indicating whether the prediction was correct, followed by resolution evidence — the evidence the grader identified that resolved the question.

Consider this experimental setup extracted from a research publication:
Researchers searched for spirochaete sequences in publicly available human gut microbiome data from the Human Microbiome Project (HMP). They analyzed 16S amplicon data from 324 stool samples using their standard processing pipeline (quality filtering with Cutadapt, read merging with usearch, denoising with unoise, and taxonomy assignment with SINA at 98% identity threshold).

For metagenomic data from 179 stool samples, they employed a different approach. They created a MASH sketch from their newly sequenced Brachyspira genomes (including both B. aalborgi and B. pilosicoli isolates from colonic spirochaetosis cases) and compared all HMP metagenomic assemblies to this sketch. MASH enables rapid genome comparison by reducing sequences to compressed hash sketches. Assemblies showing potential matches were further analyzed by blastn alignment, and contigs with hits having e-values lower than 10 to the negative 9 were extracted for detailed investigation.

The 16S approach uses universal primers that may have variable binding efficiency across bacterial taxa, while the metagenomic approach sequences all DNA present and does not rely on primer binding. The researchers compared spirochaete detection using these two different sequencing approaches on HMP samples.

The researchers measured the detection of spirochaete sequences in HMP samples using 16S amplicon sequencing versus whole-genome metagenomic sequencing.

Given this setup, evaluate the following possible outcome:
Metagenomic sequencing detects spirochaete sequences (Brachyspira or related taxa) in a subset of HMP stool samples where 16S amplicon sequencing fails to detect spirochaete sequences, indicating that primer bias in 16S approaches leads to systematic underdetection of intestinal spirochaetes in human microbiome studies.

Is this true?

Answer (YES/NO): NO